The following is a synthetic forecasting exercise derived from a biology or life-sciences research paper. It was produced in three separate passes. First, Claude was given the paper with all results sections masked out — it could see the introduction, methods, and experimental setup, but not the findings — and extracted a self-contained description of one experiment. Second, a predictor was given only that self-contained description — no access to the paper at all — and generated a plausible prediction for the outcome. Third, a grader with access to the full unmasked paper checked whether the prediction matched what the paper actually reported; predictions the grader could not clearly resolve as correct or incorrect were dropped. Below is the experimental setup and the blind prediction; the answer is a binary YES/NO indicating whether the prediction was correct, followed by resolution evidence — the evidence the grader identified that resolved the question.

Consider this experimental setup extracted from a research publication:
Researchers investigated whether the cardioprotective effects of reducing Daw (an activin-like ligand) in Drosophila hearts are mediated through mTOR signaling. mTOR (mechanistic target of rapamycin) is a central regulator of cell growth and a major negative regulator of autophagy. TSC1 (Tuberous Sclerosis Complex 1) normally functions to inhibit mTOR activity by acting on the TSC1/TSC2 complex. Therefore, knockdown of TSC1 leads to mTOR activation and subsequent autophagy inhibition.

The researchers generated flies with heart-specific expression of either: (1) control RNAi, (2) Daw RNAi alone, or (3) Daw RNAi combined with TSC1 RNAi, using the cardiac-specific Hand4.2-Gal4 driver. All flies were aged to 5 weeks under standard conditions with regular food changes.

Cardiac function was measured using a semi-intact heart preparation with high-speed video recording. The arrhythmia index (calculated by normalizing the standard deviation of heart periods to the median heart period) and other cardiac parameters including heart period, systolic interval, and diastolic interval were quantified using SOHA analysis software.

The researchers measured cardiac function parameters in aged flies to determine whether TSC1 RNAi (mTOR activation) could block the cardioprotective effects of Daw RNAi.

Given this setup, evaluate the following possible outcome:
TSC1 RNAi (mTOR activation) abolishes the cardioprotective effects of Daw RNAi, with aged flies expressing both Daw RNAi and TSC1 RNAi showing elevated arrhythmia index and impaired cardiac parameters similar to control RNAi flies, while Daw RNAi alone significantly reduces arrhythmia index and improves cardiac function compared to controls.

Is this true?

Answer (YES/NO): NO